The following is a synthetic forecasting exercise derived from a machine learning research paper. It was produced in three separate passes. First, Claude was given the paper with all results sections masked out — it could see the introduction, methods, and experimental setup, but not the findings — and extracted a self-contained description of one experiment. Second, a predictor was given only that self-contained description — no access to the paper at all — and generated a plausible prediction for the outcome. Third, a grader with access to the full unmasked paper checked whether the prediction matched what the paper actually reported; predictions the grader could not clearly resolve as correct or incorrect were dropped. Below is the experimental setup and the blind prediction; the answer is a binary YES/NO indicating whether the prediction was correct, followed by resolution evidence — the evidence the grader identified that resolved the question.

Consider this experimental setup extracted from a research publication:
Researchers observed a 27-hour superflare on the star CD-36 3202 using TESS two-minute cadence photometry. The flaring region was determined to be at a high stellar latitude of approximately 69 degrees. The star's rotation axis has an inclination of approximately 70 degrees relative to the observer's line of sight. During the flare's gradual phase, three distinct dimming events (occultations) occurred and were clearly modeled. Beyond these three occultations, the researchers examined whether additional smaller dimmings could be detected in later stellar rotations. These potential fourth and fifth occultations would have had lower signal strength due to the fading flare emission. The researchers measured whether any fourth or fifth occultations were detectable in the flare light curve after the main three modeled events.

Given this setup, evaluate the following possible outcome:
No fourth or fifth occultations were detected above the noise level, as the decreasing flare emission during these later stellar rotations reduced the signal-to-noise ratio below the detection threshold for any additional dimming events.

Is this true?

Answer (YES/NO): NO